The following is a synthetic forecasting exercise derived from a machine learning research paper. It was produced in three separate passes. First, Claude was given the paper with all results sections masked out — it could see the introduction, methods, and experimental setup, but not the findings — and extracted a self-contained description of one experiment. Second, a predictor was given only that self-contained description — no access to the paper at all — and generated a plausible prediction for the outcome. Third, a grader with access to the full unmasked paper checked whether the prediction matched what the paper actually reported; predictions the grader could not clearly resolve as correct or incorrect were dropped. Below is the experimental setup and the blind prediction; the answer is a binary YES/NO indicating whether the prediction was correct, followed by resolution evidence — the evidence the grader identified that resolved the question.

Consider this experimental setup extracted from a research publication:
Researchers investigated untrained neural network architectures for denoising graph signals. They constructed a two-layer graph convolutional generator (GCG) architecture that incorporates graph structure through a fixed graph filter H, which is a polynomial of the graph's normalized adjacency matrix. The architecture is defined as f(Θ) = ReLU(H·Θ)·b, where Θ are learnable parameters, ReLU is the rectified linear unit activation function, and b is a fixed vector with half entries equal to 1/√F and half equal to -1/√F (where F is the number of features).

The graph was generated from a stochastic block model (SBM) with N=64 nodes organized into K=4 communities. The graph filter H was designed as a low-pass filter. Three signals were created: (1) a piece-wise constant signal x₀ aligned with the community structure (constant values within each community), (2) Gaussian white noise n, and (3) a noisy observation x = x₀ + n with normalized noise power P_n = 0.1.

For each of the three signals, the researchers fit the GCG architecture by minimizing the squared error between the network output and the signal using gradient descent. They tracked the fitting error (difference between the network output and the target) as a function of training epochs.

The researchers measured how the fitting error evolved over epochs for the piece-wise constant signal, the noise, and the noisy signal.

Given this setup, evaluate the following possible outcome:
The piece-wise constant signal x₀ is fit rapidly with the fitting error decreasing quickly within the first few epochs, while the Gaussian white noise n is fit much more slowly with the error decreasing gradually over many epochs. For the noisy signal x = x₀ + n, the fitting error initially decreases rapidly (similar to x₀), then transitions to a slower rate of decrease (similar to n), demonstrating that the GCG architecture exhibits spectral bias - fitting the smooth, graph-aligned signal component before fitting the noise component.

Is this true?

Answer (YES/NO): NO